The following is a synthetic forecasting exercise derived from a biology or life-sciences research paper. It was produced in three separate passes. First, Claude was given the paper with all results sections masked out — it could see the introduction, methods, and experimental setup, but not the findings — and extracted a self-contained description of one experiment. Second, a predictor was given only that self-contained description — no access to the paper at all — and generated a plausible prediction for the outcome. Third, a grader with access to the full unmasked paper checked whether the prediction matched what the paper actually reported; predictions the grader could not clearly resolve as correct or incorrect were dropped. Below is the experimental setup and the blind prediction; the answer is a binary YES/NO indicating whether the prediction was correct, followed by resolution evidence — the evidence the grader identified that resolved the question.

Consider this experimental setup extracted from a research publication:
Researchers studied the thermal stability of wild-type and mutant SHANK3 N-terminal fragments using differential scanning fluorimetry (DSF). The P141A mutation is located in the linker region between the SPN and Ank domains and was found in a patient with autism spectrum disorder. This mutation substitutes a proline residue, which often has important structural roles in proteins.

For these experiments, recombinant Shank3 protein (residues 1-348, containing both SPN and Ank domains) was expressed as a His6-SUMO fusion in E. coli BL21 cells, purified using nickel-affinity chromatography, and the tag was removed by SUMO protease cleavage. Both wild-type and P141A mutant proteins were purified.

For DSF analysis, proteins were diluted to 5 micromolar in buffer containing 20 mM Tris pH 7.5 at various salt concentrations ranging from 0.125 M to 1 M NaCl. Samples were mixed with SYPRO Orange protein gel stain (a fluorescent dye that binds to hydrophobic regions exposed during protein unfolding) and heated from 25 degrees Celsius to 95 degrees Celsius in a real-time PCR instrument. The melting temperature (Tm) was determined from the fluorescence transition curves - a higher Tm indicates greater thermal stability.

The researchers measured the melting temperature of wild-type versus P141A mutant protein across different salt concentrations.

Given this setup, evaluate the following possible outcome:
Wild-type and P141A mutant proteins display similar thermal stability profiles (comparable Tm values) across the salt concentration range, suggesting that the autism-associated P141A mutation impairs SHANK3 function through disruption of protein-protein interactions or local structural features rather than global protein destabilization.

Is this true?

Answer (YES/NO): NO